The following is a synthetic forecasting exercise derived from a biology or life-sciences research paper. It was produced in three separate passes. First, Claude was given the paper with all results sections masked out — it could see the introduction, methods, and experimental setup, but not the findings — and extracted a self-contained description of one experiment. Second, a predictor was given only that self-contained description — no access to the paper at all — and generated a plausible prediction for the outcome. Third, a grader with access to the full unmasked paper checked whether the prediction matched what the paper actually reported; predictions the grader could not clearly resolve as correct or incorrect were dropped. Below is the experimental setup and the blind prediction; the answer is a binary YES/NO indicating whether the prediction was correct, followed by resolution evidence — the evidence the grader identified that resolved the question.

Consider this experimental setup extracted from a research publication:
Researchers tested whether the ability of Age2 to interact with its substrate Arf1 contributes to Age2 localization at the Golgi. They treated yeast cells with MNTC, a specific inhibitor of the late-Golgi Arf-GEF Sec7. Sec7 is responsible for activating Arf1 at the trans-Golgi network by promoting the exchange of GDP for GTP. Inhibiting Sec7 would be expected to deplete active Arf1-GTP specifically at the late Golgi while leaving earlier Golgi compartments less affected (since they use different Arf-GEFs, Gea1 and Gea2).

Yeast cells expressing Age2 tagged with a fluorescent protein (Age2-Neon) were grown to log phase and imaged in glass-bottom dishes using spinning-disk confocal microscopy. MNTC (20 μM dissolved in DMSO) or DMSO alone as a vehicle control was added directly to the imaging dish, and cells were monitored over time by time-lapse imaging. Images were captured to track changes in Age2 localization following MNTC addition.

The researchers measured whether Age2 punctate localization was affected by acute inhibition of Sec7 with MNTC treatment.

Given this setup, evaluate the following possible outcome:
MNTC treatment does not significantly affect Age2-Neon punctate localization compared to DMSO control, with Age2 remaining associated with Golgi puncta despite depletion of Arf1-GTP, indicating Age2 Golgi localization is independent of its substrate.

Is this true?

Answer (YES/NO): NO